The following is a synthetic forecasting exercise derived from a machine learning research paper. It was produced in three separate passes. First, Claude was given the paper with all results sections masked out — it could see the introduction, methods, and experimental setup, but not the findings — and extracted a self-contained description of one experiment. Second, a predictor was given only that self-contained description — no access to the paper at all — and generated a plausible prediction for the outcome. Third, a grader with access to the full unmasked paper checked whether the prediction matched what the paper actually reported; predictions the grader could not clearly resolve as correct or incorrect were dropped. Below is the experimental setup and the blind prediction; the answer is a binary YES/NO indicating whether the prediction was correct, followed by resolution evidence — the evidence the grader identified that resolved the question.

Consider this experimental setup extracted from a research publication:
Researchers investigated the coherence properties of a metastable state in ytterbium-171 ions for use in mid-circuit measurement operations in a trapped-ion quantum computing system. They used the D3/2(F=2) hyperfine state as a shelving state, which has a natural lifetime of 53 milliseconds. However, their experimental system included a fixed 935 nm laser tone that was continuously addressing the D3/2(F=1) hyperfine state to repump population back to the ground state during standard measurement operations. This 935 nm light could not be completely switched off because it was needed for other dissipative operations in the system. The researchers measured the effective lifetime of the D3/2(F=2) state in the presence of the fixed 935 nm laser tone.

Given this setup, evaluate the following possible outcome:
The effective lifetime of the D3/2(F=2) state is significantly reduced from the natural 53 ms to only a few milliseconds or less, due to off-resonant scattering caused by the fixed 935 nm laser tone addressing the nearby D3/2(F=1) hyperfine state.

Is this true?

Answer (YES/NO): NO